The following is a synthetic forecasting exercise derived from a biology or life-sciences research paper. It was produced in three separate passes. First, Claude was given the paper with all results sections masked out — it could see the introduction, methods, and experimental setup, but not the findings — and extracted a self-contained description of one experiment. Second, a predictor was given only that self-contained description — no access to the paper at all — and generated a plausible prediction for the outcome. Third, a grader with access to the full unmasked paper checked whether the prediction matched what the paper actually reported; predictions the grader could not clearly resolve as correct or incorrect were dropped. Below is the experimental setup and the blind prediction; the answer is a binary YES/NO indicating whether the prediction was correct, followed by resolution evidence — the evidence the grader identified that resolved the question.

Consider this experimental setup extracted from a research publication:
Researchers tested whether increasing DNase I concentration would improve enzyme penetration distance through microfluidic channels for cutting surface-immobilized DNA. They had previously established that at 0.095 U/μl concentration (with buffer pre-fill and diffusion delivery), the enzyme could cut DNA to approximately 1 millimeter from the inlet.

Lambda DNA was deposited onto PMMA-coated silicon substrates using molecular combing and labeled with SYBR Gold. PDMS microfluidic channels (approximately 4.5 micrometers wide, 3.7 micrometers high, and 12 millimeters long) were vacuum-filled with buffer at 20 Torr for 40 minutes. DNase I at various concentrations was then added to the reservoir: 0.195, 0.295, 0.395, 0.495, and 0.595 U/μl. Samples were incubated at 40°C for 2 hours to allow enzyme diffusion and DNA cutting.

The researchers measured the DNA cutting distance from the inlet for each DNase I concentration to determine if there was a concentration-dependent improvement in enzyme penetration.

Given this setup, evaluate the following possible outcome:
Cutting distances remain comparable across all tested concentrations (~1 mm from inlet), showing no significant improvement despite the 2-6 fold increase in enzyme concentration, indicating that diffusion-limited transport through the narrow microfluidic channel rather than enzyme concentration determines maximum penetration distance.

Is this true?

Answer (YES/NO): NO